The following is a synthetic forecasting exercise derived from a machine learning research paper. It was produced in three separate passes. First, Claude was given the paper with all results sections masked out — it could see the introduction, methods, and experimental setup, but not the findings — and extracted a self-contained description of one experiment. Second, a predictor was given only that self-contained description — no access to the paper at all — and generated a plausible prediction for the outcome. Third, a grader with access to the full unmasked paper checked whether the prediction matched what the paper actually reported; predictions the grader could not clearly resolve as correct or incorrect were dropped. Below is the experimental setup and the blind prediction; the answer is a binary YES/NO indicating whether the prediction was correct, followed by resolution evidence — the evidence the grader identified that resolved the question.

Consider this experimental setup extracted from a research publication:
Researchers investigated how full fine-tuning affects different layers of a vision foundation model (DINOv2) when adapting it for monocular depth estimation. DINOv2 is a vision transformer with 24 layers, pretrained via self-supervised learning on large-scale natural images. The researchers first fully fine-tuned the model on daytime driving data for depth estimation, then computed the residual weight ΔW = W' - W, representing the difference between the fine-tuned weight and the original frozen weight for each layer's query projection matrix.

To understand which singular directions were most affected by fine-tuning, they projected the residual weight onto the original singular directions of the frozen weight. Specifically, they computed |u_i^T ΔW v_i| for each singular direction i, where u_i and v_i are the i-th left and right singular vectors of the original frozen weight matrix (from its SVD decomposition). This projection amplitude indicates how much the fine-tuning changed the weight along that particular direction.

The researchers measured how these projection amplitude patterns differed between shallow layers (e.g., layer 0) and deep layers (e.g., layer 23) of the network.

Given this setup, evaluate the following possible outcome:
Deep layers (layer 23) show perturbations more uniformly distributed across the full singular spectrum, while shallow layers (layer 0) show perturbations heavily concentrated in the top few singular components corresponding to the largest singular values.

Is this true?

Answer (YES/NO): YES